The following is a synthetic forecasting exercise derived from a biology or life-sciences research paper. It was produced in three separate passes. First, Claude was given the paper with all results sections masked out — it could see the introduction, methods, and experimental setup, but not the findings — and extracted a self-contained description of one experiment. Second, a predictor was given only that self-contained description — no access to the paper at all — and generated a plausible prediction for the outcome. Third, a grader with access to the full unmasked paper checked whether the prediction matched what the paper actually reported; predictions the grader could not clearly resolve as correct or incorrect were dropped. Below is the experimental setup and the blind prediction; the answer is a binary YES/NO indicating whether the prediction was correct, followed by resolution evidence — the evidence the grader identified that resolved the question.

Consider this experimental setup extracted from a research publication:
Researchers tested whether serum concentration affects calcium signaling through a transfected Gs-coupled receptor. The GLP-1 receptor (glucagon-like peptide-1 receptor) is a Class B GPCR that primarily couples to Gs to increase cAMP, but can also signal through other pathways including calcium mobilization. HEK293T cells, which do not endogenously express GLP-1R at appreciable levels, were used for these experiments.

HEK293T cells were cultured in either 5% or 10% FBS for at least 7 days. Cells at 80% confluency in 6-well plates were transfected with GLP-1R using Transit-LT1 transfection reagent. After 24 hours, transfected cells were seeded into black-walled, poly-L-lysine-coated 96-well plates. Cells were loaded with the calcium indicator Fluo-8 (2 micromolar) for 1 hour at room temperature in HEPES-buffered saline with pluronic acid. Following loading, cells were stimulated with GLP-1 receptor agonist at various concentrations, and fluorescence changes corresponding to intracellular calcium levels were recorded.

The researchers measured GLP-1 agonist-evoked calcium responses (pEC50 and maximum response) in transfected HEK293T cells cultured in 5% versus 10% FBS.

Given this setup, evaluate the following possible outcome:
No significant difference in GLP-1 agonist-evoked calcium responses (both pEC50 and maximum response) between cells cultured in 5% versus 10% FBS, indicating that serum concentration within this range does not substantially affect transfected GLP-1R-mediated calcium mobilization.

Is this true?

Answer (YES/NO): YES